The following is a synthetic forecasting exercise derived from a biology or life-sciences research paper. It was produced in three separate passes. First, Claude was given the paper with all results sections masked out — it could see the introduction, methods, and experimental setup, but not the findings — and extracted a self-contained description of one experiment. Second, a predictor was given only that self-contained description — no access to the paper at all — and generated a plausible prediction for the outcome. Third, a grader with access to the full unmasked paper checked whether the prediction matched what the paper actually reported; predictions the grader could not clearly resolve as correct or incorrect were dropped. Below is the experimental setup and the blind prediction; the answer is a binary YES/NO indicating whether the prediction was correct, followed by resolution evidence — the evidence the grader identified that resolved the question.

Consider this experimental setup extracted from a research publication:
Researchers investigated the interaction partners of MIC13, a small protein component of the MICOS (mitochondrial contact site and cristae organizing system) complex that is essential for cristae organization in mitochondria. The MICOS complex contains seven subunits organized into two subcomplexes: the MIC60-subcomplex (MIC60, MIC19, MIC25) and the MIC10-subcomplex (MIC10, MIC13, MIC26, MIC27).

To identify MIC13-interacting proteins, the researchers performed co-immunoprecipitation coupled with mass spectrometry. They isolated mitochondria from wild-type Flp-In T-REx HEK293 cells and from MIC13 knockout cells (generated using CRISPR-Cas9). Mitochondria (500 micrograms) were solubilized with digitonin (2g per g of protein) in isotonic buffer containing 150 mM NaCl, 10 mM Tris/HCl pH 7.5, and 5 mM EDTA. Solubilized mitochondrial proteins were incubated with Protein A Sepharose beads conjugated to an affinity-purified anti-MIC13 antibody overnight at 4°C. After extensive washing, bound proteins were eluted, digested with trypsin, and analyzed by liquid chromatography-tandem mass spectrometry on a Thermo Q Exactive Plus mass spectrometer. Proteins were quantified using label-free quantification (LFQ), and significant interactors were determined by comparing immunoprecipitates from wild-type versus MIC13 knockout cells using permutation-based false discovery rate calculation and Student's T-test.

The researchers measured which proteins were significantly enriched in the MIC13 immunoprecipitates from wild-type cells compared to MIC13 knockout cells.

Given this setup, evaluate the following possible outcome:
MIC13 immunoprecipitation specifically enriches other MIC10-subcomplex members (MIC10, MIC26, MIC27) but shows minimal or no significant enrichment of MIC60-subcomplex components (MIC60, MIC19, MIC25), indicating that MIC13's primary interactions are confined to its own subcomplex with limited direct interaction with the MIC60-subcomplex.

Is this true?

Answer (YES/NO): NO